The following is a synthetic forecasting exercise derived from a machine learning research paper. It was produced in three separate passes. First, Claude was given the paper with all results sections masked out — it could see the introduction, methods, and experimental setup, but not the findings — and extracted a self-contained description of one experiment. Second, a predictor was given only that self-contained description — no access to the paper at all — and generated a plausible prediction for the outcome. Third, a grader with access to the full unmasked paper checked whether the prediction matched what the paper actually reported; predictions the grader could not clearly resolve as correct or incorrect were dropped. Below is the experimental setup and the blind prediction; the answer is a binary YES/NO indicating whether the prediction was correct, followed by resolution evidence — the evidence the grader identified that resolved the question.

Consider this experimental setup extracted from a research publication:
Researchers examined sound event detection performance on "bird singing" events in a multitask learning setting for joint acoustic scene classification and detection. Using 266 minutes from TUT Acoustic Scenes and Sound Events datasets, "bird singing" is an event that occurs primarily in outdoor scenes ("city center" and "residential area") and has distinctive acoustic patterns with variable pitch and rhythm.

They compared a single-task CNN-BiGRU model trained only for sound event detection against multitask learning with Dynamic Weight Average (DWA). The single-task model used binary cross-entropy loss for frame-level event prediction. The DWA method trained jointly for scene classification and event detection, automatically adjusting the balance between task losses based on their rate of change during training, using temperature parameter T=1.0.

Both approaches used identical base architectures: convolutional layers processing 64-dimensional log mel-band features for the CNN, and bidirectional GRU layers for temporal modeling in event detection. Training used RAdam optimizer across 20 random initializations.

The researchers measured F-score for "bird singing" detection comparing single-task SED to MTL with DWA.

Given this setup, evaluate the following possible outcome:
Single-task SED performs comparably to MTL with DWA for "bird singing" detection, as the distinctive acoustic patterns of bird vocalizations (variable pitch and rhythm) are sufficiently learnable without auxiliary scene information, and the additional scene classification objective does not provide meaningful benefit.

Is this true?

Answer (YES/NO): NO